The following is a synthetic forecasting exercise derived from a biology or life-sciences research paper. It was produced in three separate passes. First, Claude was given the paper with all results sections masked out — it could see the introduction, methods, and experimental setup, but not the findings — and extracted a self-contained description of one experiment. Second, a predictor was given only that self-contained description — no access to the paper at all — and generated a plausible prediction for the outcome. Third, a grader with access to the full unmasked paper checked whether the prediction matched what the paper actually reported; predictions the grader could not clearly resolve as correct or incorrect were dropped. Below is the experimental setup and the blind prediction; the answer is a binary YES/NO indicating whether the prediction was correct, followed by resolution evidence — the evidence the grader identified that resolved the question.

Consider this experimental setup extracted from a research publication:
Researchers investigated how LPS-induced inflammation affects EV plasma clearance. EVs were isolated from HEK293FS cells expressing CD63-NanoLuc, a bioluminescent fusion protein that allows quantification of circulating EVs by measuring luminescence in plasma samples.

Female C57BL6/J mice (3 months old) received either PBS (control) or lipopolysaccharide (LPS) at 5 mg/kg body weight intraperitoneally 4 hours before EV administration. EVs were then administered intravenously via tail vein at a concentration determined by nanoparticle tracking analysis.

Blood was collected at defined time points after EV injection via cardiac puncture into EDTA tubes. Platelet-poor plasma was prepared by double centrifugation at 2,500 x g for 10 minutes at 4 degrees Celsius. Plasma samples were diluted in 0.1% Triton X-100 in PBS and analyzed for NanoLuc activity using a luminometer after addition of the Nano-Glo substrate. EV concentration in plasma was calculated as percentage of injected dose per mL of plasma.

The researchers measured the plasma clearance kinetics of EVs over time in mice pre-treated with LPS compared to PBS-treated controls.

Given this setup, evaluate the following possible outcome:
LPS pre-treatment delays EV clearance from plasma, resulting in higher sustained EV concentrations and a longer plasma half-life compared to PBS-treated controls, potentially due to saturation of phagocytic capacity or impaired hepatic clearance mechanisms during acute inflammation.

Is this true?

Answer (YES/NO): YES